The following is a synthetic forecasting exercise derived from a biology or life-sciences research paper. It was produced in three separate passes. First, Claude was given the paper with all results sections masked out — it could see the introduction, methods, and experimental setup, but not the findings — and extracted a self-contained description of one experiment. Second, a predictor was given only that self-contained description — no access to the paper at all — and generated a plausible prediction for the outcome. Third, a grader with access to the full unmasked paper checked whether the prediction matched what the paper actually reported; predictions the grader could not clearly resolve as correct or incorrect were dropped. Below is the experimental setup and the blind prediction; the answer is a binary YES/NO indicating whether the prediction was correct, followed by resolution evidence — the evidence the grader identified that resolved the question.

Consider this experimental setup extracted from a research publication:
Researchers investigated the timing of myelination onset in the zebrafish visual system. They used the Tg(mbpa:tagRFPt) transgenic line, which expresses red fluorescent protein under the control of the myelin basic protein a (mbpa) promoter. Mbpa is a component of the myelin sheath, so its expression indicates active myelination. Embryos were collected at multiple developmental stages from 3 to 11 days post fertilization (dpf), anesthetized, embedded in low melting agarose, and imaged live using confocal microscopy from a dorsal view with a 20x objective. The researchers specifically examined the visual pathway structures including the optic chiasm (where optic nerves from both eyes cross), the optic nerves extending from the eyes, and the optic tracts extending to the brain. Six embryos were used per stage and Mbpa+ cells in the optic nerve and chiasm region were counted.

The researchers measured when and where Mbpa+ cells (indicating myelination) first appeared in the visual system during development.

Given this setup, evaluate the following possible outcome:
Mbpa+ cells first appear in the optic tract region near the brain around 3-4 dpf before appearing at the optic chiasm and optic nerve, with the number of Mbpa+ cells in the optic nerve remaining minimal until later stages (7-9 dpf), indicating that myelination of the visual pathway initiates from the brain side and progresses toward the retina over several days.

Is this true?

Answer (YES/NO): NO